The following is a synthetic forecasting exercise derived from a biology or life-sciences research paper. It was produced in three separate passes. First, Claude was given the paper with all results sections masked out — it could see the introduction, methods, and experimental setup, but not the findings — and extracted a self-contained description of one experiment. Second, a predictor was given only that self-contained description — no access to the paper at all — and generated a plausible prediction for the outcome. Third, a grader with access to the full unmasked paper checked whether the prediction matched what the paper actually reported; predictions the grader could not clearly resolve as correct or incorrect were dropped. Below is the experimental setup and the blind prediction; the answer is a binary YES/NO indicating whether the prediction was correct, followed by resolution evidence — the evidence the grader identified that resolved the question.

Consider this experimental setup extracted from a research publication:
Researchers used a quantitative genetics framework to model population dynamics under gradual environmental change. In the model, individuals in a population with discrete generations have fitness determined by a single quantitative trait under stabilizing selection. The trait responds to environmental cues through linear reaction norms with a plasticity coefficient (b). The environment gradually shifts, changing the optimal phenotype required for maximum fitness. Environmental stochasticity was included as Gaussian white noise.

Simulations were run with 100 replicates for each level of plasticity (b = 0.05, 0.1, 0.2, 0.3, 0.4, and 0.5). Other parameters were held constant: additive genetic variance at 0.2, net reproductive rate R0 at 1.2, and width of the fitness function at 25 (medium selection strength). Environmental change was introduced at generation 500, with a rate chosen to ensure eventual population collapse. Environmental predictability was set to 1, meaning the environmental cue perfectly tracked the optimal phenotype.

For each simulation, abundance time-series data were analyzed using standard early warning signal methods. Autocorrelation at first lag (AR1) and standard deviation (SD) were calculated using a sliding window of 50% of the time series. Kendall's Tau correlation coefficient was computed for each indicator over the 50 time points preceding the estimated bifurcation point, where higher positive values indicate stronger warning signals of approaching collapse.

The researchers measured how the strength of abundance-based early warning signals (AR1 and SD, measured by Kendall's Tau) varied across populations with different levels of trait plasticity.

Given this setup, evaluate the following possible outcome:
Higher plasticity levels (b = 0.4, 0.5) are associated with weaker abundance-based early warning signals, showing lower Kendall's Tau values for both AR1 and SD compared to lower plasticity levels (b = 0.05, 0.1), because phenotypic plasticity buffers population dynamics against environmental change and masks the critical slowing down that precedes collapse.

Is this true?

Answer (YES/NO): NO